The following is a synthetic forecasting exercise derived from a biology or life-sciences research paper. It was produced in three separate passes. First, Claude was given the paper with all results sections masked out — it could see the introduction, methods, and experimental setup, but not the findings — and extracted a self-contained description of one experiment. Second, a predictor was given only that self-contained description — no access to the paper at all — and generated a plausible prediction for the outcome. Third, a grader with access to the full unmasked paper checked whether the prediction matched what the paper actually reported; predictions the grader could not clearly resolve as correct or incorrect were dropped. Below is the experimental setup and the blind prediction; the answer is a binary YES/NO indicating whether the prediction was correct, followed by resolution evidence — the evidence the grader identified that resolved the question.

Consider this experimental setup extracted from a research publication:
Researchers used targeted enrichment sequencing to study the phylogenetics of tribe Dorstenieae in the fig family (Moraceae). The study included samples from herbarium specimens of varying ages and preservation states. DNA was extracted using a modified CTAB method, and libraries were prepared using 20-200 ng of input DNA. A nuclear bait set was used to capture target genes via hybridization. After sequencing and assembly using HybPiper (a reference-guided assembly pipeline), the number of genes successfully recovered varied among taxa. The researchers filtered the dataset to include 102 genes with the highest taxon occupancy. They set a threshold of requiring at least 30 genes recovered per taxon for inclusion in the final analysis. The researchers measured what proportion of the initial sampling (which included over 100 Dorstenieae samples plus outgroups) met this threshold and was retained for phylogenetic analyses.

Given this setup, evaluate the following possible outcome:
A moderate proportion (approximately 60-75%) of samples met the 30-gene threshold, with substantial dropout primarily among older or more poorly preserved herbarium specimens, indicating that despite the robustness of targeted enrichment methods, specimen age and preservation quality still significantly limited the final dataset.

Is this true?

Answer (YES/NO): NO